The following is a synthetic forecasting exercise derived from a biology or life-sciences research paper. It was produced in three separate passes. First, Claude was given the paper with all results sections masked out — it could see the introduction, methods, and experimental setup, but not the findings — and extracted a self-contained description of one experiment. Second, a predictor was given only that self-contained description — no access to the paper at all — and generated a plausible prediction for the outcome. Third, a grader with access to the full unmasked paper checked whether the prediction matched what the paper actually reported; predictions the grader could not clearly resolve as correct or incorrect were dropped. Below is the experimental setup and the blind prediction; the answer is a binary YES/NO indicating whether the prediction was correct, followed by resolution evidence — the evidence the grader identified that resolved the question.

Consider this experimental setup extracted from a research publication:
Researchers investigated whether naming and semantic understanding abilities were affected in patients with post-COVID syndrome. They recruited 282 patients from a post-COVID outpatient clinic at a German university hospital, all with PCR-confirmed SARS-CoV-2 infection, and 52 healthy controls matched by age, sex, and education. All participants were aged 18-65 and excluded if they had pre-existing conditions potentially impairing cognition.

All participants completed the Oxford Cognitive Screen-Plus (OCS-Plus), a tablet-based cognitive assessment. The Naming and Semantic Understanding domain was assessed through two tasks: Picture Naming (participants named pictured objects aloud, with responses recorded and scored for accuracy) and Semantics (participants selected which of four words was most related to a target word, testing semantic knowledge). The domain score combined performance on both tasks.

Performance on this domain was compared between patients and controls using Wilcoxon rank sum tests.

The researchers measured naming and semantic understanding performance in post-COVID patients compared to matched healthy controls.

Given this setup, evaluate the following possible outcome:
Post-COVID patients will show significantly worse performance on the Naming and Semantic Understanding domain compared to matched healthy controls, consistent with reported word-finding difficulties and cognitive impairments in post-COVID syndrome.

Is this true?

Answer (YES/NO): NO